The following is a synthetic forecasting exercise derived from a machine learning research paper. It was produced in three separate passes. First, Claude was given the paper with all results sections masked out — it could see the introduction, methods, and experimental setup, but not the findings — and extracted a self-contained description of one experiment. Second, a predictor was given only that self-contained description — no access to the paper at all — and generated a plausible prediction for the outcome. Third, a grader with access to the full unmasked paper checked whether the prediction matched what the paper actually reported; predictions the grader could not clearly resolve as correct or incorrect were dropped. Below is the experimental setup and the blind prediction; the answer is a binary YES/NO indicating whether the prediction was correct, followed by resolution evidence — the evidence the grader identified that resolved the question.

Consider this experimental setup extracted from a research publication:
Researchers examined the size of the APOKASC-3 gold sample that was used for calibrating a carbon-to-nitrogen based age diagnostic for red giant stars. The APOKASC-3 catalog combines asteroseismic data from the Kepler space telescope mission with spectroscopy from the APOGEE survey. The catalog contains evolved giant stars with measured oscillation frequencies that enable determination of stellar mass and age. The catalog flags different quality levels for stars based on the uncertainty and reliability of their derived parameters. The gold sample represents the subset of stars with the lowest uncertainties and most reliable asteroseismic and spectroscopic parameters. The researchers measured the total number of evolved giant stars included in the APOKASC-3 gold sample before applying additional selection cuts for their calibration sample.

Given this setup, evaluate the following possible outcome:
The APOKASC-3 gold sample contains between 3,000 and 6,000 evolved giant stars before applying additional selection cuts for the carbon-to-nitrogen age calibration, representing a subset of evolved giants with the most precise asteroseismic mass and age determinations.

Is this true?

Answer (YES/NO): NO